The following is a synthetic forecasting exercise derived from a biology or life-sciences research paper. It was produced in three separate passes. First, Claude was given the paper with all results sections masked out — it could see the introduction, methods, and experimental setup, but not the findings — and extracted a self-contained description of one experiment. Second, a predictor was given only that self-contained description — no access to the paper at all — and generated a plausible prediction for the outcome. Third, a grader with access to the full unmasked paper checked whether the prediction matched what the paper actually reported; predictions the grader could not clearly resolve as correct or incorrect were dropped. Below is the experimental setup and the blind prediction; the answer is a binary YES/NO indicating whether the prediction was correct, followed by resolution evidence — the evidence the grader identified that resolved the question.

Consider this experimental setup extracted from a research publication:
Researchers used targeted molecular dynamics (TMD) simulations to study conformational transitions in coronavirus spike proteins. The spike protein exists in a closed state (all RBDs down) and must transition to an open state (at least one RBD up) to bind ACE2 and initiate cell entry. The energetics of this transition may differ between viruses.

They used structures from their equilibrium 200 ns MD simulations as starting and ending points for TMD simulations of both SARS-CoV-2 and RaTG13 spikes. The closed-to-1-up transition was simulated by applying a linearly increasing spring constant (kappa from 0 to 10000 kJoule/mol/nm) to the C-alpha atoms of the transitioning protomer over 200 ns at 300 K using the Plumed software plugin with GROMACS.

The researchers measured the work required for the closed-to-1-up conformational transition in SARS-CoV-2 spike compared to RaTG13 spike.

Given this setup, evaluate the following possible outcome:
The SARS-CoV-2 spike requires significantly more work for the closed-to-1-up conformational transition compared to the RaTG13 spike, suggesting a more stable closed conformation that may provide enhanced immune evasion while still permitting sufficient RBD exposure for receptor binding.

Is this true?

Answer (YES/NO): NO